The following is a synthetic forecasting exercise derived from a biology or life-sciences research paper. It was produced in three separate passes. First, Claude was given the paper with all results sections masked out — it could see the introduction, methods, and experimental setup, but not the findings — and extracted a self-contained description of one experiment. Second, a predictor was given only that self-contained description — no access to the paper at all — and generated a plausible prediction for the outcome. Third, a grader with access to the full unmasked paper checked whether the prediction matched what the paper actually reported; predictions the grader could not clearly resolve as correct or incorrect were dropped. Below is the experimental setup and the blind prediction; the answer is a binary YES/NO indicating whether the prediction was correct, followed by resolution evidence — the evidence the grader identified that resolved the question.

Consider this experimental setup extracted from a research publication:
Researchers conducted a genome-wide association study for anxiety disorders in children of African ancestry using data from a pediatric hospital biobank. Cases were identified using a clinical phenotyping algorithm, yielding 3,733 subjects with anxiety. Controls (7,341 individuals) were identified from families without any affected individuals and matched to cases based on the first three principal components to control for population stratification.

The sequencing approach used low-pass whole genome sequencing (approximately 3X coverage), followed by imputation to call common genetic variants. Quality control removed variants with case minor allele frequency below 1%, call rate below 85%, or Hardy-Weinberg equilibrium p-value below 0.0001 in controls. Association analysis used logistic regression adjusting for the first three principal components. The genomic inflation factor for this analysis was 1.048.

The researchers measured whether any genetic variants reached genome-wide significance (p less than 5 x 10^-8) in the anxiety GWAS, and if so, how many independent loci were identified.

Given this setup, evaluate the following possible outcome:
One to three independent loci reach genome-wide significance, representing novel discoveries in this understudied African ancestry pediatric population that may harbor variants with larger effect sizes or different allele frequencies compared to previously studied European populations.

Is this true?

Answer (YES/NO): YES